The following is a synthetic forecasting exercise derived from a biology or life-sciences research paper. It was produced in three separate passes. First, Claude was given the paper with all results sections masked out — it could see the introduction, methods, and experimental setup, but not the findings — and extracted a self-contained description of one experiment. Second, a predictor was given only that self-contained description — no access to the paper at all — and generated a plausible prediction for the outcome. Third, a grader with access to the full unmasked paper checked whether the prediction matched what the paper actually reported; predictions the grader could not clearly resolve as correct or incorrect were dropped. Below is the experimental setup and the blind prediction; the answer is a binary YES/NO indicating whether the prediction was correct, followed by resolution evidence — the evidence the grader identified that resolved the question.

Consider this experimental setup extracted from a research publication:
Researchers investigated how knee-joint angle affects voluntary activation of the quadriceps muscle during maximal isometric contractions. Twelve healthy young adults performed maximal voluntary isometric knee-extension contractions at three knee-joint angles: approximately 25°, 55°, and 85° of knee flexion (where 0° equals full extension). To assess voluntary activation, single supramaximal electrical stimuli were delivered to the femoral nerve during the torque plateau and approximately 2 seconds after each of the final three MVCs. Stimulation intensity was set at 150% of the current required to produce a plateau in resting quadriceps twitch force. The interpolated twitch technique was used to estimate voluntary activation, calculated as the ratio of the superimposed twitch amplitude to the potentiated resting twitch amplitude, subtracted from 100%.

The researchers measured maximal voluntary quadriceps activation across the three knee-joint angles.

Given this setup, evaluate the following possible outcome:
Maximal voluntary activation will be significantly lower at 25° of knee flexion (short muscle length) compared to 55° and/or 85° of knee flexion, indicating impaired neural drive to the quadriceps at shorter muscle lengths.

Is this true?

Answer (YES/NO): NO